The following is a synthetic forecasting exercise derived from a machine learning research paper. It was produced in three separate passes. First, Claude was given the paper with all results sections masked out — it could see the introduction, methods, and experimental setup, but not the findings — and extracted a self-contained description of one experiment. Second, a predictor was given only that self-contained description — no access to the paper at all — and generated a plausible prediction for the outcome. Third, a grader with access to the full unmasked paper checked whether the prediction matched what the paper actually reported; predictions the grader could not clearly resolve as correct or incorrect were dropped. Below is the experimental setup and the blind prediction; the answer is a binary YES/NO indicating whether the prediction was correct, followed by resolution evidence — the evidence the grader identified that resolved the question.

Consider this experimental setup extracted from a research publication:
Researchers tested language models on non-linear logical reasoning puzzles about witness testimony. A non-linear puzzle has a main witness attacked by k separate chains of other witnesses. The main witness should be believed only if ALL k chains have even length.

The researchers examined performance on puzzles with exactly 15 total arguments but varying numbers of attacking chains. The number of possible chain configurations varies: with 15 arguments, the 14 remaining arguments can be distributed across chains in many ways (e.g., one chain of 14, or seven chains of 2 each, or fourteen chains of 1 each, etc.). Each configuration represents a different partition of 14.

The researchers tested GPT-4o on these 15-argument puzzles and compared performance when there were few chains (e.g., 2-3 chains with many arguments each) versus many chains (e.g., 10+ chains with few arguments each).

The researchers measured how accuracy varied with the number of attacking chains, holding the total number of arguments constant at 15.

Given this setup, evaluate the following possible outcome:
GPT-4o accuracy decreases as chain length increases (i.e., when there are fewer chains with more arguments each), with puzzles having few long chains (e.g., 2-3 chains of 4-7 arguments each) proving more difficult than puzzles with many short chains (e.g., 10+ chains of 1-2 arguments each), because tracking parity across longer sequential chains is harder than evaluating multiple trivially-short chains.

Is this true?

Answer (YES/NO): NO